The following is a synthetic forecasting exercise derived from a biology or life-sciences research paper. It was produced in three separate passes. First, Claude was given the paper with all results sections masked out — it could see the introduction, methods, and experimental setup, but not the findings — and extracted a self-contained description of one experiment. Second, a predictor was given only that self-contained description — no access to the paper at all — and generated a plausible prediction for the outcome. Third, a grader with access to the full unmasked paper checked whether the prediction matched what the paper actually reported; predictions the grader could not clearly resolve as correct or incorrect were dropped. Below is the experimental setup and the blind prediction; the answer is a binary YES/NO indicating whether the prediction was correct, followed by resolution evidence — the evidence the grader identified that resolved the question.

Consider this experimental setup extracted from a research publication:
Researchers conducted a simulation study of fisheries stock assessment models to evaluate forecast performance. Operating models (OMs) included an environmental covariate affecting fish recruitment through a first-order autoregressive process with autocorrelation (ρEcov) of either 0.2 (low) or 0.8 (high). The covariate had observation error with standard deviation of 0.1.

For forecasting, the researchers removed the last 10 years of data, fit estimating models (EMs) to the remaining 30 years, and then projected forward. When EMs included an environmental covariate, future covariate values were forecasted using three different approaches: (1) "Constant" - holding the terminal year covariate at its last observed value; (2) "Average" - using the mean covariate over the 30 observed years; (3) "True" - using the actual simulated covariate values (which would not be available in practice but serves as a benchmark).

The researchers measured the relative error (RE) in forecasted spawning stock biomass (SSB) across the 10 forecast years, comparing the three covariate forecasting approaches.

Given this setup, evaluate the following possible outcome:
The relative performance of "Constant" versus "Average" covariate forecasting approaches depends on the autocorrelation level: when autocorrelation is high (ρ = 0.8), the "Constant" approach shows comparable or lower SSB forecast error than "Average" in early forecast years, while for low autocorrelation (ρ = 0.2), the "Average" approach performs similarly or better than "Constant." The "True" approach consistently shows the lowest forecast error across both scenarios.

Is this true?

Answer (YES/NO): NO